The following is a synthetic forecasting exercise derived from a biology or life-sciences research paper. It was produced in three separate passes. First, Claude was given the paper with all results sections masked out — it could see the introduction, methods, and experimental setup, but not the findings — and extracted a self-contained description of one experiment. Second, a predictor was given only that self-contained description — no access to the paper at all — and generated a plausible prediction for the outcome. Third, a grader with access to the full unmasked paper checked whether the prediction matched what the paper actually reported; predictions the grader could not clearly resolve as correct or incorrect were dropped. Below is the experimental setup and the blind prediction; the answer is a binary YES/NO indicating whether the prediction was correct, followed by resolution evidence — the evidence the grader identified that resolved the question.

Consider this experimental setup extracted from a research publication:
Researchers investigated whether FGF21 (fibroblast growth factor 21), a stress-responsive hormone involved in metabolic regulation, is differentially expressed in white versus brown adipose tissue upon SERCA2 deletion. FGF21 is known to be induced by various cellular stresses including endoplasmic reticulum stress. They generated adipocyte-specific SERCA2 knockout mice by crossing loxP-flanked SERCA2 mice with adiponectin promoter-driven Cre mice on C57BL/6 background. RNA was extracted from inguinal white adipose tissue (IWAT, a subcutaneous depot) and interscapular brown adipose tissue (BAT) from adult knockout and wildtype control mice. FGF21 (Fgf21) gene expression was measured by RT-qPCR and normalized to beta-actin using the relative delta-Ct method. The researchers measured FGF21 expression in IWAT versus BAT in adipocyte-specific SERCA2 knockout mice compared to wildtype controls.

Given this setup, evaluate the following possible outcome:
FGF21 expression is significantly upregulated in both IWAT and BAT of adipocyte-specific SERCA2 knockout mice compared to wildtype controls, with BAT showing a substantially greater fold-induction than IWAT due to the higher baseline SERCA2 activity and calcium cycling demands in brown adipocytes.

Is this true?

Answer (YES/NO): NO